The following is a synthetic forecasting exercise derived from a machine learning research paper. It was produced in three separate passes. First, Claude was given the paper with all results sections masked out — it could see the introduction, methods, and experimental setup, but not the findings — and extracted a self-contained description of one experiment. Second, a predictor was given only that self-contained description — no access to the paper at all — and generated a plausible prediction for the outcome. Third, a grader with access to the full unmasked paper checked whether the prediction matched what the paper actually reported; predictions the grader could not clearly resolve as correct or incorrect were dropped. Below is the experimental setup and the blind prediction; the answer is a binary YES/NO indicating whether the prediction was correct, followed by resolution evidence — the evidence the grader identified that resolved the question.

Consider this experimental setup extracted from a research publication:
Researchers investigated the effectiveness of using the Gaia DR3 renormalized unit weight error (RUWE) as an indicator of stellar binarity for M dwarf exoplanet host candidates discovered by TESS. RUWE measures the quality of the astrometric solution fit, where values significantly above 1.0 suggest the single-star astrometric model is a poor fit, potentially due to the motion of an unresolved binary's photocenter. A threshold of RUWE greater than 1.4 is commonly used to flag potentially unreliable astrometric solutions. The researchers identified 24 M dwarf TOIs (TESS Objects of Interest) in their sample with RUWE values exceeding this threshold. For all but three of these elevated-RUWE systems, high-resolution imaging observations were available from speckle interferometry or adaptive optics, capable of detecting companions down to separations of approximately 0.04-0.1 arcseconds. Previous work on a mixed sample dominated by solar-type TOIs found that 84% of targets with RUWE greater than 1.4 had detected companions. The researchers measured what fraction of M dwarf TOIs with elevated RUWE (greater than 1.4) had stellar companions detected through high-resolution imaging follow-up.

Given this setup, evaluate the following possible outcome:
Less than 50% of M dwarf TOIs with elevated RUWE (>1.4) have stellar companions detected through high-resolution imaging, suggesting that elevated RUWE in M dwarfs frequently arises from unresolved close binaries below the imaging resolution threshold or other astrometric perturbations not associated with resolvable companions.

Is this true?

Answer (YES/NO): YES